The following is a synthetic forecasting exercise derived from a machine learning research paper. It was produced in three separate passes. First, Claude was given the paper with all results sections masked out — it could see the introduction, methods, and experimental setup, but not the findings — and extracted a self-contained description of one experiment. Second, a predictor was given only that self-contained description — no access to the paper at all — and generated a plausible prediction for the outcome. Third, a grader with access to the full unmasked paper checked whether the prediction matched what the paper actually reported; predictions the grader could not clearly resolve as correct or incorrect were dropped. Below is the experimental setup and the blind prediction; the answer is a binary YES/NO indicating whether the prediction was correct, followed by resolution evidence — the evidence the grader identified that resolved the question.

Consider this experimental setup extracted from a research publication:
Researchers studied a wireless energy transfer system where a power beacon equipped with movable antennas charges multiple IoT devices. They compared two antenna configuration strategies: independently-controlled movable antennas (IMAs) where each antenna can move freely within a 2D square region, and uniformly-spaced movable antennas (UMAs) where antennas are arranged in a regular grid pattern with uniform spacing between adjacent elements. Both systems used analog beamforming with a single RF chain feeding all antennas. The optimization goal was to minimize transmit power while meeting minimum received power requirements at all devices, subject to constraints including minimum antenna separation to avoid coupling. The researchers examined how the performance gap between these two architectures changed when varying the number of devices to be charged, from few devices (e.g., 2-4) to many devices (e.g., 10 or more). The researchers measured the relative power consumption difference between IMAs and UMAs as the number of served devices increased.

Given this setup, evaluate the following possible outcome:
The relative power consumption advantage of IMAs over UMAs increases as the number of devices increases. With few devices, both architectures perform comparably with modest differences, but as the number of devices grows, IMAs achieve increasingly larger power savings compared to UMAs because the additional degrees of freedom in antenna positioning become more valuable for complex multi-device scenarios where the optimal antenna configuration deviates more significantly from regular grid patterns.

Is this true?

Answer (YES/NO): YES